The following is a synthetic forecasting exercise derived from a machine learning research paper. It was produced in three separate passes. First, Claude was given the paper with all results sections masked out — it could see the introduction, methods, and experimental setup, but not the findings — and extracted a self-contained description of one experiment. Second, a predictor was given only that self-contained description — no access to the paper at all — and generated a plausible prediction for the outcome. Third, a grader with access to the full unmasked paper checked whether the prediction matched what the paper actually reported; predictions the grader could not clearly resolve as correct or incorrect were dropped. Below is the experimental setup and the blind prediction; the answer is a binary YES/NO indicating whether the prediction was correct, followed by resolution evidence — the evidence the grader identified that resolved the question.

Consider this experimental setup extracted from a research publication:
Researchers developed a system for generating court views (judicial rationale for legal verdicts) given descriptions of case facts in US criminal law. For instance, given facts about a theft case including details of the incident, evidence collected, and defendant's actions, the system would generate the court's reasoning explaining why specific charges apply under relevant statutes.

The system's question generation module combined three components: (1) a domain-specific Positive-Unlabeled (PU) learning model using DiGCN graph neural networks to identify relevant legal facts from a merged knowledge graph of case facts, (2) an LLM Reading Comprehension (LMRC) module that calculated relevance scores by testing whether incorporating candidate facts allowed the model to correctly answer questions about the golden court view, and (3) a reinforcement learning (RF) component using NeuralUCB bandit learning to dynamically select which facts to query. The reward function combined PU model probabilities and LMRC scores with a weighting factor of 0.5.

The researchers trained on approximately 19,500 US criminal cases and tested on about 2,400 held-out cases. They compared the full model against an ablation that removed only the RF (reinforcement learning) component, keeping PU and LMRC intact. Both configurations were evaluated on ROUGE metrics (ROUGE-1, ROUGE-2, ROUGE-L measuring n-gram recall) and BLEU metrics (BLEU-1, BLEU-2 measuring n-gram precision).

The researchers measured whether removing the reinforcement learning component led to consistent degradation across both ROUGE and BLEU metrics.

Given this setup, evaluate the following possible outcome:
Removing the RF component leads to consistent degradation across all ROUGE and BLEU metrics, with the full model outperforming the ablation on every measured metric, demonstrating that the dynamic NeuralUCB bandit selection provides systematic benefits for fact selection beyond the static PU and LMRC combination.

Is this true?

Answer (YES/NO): NO